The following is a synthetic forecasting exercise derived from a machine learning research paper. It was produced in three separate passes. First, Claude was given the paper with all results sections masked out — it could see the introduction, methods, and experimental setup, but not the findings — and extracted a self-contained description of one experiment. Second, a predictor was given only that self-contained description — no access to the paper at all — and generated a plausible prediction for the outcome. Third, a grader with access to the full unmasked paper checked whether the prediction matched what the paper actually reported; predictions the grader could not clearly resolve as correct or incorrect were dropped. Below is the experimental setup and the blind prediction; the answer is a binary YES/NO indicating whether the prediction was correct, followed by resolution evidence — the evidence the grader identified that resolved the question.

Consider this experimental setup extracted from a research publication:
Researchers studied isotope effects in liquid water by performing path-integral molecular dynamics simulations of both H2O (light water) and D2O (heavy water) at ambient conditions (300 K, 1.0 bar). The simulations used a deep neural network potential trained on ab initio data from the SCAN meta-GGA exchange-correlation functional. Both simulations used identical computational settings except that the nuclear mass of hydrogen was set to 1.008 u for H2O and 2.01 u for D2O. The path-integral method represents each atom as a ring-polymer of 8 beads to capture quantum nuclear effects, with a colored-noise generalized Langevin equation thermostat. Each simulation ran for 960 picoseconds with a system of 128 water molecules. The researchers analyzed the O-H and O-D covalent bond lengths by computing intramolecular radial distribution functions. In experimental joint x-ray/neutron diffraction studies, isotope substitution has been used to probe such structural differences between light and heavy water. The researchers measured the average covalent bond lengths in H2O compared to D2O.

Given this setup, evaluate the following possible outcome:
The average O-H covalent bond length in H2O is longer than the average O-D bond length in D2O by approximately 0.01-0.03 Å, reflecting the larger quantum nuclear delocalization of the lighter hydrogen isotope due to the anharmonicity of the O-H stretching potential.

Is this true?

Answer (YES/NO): NO